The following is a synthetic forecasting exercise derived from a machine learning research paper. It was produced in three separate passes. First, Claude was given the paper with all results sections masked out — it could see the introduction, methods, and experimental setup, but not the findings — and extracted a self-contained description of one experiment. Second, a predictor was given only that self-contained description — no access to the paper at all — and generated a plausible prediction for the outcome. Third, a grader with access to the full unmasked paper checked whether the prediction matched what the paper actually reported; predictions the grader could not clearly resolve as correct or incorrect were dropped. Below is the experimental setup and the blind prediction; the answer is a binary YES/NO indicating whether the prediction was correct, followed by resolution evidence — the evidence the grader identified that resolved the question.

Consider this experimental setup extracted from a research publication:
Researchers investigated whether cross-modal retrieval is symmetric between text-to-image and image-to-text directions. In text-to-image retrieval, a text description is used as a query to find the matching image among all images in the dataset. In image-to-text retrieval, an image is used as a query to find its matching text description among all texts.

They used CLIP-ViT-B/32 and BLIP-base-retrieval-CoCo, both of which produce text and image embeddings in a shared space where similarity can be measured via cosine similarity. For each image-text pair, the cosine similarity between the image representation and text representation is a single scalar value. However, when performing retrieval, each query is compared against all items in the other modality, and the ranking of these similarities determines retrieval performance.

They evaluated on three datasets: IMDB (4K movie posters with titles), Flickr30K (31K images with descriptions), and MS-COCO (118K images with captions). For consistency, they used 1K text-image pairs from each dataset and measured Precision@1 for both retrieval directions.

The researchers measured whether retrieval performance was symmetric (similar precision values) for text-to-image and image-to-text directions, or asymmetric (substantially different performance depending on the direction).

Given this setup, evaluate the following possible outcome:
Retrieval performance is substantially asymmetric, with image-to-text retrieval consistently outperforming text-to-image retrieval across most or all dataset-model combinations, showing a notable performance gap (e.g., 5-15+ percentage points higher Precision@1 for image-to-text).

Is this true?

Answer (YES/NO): NO